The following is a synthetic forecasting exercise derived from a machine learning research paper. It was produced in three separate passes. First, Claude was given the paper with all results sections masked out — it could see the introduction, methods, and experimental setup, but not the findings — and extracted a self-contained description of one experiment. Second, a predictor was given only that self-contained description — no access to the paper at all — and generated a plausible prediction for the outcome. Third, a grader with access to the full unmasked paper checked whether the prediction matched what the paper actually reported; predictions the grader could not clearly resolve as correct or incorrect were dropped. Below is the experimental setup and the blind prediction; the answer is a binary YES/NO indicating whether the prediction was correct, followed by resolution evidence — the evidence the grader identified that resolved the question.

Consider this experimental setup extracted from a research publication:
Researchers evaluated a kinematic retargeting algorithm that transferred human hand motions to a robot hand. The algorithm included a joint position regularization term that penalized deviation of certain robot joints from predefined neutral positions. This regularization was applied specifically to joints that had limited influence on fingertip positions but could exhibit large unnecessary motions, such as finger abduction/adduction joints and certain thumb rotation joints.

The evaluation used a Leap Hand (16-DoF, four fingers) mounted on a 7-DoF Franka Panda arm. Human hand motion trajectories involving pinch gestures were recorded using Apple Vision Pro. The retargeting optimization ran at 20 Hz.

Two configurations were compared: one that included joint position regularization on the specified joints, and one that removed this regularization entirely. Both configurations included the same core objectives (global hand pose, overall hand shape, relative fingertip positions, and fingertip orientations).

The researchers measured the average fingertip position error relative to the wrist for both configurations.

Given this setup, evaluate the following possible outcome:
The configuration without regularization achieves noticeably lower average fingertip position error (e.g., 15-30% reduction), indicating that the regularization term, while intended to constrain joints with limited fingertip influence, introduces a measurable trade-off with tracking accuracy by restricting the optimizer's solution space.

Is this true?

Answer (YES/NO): NO